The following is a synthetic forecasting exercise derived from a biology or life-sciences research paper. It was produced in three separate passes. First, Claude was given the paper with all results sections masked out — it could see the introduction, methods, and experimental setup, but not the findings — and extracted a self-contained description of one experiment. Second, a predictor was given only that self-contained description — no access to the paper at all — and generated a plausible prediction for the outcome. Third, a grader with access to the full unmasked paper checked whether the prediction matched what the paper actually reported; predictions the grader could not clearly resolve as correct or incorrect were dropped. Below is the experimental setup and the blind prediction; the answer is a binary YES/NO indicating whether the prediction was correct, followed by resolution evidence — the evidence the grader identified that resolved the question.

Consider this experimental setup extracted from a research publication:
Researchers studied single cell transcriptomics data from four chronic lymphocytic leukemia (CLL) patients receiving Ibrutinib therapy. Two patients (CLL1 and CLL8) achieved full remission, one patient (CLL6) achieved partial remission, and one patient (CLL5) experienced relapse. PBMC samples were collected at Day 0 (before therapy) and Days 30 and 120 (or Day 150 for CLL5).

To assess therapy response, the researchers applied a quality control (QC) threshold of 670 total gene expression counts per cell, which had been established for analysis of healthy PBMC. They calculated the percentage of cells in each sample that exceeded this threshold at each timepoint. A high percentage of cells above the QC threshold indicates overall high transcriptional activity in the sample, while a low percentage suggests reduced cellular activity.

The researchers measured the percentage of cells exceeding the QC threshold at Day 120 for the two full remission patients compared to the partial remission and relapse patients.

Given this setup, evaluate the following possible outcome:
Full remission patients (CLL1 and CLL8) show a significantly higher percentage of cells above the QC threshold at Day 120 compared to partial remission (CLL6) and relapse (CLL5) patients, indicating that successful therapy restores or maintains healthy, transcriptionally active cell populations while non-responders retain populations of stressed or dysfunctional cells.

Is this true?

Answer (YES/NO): NO